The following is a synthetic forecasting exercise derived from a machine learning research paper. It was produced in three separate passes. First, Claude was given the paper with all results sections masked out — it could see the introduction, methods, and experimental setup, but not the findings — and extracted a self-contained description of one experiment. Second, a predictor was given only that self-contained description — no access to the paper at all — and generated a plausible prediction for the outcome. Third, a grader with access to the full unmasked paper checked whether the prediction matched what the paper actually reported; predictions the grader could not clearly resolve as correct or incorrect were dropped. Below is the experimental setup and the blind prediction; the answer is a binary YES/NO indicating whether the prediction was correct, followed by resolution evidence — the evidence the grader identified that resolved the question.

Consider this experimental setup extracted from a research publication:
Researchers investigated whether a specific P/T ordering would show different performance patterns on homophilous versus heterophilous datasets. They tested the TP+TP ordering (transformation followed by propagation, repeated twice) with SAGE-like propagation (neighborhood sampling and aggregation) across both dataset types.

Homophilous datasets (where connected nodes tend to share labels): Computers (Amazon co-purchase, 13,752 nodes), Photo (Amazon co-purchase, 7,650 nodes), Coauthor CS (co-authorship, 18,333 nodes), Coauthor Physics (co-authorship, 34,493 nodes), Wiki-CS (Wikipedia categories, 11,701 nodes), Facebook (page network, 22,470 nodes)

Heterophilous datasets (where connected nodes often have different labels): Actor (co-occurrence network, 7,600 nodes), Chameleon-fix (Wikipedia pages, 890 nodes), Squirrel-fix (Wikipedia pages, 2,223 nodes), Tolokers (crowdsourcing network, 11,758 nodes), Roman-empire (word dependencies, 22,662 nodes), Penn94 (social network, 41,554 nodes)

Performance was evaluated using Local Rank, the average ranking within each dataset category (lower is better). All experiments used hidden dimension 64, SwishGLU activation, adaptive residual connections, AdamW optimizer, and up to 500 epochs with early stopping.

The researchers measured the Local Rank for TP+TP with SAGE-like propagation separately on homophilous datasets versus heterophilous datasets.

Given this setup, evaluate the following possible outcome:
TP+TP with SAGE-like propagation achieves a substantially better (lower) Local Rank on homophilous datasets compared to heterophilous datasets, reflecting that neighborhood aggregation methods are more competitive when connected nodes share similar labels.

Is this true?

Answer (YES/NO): YES